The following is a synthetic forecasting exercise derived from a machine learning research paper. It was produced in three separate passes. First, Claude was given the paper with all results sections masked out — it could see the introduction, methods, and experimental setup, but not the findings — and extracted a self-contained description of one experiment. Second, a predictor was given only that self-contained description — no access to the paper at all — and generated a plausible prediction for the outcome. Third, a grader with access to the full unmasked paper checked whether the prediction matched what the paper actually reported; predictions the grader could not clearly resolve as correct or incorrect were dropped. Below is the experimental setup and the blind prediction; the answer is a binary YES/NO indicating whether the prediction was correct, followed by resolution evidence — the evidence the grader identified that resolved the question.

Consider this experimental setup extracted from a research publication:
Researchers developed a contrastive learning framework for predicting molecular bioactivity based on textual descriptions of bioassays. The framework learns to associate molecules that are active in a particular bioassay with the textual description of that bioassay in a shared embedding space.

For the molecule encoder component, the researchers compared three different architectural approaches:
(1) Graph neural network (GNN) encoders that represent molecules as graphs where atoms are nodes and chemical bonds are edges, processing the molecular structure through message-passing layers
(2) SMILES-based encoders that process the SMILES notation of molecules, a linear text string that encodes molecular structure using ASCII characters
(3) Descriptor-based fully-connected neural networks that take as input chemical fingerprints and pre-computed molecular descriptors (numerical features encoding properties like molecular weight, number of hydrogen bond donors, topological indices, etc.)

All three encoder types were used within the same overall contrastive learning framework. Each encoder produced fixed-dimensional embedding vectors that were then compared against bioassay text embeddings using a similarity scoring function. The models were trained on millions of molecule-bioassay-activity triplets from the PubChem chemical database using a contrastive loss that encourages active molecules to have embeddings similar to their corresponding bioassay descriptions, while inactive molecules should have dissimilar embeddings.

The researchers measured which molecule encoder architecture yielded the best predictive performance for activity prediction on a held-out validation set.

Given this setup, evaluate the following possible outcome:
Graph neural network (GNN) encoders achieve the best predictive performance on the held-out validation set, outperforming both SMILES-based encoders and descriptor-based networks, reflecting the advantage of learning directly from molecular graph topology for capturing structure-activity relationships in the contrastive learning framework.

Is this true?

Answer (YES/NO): NO